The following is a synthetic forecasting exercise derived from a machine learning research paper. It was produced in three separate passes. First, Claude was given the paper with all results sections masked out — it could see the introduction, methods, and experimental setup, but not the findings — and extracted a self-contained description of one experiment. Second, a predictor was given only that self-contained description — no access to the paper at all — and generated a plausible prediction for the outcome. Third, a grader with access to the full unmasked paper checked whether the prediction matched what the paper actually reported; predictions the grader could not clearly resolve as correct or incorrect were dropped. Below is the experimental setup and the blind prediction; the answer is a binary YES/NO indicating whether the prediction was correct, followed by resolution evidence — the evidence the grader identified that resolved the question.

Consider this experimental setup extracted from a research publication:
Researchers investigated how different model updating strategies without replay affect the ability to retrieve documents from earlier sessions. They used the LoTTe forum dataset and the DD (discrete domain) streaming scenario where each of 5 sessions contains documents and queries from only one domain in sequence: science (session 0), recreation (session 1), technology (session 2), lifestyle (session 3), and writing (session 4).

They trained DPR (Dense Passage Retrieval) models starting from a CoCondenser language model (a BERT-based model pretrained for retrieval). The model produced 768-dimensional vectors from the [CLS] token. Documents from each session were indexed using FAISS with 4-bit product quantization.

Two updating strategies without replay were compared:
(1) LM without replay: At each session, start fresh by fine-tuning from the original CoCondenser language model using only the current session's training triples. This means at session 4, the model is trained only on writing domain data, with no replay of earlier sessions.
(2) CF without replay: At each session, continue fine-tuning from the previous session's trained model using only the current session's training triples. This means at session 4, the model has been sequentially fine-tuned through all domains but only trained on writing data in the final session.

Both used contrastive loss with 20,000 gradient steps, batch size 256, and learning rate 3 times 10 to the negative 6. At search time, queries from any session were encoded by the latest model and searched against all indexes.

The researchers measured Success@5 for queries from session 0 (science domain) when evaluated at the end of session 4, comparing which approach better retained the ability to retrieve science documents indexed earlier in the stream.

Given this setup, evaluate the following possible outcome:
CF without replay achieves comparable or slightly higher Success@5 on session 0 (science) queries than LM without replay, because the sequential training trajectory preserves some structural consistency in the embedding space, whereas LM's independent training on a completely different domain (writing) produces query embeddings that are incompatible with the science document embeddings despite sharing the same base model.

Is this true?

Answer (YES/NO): YES